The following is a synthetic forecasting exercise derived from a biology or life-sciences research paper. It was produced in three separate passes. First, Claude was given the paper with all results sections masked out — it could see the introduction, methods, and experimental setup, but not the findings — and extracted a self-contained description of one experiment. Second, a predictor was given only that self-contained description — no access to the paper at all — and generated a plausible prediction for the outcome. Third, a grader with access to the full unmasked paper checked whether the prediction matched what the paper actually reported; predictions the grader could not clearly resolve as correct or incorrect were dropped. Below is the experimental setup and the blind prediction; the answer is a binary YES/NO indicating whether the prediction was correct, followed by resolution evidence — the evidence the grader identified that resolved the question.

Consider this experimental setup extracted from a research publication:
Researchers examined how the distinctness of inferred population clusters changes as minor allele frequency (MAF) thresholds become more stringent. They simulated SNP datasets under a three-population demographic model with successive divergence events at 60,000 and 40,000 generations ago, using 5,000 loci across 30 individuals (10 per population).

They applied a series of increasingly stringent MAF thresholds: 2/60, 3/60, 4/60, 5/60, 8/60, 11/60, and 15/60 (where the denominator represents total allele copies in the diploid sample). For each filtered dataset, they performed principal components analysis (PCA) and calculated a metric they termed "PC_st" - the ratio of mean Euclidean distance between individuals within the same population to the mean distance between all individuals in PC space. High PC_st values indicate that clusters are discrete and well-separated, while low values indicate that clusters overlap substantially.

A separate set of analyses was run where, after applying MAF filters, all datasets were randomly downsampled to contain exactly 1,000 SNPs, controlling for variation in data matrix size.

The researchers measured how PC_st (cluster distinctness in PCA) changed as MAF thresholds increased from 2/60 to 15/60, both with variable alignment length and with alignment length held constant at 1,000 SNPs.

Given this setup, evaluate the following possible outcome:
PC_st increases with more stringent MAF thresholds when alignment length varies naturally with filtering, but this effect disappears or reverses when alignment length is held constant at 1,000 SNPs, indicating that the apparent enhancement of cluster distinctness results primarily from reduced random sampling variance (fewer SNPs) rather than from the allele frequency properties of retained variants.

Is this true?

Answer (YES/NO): NO